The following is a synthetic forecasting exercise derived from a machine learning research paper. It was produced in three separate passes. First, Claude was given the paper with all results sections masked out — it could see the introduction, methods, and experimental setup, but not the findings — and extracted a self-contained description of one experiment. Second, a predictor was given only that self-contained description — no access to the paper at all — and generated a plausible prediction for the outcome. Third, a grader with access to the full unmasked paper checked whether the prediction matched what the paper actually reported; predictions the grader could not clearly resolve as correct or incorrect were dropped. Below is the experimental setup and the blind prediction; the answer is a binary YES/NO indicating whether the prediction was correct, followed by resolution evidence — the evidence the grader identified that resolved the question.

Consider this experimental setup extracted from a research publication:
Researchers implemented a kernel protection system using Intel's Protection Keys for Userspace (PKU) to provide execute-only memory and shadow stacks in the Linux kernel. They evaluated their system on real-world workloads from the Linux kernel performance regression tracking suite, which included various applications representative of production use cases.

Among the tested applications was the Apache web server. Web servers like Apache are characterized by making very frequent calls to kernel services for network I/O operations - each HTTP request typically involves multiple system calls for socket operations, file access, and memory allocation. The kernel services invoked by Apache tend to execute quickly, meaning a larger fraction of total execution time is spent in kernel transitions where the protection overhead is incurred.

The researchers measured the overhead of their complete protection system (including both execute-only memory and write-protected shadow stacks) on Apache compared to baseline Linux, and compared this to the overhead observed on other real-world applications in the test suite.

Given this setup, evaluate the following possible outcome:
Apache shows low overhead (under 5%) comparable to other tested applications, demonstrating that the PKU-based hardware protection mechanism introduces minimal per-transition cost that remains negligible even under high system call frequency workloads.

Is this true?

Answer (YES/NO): NO